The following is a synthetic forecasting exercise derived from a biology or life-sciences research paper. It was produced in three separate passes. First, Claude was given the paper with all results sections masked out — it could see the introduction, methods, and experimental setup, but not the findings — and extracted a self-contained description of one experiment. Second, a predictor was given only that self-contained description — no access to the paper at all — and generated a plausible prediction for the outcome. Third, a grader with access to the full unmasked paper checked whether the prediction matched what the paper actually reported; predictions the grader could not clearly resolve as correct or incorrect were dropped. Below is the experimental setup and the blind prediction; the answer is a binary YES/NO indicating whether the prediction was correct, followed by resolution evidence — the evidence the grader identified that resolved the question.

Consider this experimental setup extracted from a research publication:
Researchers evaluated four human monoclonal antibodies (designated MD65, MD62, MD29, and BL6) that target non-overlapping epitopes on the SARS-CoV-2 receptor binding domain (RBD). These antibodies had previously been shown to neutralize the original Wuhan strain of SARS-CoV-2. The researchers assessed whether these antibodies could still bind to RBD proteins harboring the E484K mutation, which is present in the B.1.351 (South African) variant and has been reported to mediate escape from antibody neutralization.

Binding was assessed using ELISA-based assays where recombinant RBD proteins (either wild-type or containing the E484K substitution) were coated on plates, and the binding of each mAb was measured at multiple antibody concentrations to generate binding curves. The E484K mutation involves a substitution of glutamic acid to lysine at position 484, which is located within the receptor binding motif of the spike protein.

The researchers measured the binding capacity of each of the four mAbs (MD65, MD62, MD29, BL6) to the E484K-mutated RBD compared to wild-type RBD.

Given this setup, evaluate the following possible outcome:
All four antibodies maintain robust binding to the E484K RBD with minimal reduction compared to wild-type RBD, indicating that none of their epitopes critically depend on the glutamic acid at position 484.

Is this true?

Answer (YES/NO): YES